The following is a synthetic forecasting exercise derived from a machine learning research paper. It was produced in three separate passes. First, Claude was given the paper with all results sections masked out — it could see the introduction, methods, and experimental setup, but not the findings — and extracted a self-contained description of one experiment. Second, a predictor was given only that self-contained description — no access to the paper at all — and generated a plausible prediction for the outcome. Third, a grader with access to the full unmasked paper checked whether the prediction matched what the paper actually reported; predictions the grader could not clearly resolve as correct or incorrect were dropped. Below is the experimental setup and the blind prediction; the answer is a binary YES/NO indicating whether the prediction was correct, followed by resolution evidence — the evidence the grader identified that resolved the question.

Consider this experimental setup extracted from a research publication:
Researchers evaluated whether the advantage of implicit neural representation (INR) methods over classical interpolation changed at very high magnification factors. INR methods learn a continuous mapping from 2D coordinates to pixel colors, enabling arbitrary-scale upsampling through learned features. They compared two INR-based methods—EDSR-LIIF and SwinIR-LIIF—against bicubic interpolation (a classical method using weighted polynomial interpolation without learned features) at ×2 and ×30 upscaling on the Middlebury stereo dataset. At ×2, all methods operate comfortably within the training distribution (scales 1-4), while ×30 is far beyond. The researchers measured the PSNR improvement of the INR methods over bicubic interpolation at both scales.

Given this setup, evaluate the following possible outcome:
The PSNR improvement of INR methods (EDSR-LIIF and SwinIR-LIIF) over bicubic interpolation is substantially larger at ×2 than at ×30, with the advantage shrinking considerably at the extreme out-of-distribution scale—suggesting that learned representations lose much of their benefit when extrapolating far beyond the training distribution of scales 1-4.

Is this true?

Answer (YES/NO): YES